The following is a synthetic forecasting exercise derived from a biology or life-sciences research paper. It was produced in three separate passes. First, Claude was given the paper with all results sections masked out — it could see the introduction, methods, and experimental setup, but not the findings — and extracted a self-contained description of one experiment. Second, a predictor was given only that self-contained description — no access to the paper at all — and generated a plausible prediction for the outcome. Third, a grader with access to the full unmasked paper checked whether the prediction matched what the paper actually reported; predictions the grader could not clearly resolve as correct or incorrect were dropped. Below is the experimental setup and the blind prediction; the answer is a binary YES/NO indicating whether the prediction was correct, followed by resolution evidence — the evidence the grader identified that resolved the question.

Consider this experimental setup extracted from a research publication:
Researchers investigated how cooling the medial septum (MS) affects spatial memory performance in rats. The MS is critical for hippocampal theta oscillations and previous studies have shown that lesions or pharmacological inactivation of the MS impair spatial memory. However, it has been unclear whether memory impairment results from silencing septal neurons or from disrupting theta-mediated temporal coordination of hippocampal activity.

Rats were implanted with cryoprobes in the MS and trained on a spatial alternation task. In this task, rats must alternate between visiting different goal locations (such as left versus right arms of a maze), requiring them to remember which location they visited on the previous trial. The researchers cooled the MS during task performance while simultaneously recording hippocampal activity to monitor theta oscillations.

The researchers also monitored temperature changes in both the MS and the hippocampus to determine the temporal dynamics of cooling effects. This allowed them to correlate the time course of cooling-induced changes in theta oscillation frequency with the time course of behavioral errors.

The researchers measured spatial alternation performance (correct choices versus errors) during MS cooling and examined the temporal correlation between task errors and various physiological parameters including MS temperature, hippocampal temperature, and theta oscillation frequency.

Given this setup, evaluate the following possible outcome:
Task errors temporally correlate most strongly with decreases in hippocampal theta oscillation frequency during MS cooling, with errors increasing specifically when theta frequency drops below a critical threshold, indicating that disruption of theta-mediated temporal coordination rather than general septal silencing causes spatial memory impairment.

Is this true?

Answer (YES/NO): NO